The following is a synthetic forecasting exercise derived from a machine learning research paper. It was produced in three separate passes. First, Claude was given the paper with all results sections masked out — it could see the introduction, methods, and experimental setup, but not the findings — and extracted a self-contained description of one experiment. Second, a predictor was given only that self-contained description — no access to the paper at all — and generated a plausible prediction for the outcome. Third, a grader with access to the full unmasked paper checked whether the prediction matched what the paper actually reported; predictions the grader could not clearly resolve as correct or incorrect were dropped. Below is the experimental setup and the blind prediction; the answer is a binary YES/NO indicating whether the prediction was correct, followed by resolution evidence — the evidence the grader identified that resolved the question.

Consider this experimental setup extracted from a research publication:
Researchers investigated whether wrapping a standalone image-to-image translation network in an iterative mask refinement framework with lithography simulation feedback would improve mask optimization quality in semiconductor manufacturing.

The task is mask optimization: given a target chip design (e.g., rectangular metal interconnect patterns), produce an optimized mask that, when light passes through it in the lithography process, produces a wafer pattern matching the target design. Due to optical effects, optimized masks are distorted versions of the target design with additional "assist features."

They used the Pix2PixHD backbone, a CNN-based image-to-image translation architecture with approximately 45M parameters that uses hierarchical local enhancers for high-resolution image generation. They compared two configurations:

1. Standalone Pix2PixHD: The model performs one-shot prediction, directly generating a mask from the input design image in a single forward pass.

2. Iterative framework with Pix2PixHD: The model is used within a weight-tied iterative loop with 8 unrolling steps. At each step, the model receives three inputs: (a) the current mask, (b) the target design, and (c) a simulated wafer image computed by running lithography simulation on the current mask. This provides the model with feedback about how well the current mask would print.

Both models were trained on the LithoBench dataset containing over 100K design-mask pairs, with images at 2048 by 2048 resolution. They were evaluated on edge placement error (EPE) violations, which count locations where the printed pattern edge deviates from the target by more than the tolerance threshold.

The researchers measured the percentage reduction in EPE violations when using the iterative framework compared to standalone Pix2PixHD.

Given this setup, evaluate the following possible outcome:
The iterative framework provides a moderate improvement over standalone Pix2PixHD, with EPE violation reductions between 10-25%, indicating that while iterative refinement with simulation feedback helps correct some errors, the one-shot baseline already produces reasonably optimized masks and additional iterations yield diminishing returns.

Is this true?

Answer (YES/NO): NO